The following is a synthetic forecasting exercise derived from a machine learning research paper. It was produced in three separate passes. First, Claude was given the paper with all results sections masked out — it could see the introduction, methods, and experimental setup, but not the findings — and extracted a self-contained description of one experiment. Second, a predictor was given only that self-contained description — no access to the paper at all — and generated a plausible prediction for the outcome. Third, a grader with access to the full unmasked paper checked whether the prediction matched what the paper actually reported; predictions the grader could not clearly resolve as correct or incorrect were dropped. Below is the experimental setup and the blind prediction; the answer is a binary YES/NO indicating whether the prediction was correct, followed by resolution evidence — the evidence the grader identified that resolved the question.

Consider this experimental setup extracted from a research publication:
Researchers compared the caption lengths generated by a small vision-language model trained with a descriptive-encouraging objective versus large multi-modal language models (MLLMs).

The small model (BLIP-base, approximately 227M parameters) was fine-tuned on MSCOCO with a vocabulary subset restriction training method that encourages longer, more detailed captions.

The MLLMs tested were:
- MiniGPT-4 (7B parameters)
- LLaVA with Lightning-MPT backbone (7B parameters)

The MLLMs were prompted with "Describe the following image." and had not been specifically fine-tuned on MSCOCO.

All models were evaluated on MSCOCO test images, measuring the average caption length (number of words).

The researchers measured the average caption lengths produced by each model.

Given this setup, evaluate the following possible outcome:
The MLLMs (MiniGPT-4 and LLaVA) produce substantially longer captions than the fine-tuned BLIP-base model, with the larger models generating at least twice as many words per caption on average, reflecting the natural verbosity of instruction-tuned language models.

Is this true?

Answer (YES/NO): NO